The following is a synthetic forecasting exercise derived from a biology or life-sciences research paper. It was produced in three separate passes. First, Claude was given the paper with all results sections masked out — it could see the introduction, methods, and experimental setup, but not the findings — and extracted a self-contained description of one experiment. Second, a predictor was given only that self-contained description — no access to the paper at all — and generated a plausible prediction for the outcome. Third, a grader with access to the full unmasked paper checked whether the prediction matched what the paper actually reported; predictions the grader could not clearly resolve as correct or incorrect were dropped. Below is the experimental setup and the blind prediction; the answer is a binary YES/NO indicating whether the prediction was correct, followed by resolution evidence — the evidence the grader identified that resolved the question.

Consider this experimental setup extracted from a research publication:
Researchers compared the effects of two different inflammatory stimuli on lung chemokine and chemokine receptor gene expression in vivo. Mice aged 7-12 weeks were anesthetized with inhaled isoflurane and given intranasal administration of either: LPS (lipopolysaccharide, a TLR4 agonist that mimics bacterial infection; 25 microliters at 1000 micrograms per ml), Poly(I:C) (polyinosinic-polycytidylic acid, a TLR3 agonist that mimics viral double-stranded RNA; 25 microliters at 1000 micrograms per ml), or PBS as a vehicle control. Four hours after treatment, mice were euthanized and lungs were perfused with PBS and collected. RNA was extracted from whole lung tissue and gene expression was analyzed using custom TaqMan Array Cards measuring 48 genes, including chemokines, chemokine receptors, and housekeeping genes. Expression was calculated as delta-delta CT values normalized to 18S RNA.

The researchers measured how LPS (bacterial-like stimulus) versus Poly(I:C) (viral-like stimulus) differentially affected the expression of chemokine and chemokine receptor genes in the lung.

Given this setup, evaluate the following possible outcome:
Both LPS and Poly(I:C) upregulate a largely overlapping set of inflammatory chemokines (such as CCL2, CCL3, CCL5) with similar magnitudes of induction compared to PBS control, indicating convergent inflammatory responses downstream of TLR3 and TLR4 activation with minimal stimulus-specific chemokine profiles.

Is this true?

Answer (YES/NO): NO